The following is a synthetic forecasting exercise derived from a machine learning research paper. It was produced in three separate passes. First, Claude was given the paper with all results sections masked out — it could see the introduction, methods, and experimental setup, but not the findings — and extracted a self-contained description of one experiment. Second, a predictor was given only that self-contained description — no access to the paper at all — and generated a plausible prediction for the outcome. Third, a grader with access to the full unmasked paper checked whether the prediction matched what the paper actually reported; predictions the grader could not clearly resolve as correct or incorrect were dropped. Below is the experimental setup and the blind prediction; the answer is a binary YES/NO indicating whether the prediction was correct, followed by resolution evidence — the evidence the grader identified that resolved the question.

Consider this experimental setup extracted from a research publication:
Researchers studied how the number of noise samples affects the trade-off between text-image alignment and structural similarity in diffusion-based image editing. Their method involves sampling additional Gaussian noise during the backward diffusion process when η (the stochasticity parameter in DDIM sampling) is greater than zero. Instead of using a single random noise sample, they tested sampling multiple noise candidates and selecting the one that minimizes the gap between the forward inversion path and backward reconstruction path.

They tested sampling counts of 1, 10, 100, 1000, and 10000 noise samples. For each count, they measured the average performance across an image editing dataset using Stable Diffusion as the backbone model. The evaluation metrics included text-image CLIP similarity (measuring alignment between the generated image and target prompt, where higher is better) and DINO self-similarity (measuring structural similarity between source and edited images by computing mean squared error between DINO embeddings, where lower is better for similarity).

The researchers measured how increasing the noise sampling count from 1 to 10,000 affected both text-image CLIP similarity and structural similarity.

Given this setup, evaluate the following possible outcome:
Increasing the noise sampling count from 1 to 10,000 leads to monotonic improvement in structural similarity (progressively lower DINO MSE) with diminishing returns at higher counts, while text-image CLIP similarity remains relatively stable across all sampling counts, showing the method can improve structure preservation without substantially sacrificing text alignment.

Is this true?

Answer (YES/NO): NO